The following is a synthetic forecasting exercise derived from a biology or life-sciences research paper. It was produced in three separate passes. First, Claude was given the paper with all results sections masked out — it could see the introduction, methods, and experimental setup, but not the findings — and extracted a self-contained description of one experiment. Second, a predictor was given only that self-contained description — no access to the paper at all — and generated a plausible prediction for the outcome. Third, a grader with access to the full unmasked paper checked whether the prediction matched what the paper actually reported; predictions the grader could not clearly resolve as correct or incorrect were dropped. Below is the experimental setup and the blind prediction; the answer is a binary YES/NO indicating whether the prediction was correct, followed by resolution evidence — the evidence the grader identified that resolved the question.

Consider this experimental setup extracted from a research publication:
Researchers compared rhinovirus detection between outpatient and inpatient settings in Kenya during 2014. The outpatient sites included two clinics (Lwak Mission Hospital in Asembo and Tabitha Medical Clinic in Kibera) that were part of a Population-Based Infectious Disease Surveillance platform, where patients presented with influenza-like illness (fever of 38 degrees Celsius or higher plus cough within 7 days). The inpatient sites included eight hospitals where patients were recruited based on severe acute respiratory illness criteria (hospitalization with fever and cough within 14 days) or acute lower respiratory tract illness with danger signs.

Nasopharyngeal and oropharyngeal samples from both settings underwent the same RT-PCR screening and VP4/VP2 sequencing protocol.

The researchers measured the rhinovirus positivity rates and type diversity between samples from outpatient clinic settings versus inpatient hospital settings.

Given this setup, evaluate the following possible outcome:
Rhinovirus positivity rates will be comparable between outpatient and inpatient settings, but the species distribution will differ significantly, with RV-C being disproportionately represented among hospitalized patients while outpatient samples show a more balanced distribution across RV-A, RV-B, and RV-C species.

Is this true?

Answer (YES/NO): NO